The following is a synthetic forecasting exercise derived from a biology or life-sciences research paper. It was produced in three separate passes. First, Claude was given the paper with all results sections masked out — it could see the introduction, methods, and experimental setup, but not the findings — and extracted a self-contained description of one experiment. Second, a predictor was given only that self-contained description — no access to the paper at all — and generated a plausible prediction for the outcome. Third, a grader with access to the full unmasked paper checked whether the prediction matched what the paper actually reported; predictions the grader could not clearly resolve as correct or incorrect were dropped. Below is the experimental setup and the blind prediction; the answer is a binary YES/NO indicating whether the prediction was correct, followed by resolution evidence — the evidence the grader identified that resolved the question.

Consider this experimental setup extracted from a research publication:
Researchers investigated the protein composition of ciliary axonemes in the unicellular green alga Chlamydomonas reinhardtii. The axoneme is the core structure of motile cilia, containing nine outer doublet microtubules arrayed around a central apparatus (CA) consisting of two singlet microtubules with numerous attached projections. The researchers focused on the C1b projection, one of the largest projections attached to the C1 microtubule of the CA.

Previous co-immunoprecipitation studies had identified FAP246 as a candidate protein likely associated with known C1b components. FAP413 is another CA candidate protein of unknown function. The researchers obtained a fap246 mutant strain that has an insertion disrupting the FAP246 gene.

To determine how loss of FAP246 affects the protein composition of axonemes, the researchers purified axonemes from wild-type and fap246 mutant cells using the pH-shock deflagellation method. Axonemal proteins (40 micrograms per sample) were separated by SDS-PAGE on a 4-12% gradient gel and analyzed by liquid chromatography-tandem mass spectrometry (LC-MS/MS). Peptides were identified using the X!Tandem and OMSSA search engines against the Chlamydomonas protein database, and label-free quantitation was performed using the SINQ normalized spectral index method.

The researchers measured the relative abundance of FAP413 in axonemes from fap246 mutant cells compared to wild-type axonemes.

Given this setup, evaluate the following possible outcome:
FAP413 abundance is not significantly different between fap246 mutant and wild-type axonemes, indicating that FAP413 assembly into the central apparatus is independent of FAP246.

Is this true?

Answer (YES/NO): NO